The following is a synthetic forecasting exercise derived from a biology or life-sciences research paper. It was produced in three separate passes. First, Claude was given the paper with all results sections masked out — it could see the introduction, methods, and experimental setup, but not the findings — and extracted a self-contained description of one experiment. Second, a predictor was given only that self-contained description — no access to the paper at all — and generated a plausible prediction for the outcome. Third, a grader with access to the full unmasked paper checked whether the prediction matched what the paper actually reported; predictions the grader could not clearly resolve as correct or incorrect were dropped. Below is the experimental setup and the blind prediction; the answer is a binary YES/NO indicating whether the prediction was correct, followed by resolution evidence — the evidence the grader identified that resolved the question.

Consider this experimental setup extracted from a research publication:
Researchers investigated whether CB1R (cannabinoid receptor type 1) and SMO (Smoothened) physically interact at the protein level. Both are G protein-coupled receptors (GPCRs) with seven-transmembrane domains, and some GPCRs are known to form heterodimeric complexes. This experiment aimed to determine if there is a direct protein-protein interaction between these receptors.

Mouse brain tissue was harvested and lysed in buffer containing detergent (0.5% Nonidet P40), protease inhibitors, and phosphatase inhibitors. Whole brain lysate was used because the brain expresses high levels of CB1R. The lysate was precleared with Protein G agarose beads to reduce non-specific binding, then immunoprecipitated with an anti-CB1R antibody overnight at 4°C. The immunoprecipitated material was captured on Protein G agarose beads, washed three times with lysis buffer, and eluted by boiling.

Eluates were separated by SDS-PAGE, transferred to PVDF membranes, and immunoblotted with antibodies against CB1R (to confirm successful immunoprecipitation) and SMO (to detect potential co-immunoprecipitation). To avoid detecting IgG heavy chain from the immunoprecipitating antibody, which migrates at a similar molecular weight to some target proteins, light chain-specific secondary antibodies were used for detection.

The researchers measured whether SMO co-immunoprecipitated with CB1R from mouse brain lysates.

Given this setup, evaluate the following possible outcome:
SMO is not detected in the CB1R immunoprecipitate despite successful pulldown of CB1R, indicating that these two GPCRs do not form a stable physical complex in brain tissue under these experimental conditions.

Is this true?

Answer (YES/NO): YES